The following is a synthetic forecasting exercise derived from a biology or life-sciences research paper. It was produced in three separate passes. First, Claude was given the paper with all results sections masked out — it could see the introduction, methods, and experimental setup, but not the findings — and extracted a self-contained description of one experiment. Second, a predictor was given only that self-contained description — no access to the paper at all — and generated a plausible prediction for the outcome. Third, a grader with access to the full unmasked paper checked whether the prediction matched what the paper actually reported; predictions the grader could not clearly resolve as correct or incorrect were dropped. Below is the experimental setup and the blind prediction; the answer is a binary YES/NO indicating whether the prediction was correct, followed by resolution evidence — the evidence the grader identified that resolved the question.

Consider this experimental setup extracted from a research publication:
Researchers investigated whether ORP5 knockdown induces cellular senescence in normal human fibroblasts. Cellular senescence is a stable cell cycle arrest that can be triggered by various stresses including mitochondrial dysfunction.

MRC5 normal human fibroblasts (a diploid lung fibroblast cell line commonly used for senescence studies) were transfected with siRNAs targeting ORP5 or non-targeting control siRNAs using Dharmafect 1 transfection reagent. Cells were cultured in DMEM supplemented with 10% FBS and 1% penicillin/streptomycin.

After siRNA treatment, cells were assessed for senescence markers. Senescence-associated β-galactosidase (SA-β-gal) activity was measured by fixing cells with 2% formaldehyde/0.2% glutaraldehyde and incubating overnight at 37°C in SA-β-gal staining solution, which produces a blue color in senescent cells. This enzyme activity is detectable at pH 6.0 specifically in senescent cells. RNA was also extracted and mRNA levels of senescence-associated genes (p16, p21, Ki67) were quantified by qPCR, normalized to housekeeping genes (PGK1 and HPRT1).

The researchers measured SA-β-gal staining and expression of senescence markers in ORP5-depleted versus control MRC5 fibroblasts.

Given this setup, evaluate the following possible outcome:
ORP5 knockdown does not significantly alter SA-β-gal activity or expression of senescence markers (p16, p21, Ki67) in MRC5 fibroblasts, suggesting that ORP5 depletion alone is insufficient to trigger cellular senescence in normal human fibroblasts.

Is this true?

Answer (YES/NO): NO